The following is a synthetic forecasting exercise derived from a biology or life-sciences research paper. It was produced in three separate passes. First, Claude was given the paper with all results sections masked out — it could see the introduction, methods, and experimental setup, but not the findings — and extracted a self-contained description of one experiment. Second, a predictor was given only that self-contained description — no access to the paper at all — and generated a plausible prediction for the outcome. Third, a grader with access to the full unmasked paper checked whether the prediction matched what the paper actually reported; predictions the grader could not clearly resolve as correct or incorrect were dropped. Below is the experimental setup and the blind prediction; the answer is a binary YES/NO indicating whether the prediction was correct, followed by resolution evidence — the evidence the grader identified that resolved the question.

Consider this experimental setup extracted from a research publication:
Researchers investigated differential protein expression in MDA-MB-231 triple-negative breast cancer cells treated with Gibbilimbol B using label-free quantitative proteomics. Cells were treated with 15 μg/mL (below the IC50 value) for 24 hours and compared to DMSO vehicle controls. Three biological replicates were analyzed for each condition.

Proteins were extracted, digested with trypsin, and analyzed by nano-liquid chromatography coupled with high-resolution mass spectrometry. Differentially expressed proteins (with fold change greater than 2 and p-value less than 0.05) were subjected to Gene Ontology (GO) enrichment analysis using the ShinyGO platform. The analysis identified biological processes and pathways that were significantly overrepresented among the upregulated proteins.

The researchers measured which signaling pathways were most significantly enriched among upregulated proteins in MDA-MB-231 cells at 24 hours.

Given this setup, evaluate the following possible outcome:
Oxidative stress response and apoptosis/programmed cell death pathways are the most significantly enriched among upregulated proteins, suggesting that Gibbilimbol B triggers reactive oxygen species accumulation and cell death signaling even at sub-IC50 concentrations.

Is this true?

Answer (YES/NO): NO